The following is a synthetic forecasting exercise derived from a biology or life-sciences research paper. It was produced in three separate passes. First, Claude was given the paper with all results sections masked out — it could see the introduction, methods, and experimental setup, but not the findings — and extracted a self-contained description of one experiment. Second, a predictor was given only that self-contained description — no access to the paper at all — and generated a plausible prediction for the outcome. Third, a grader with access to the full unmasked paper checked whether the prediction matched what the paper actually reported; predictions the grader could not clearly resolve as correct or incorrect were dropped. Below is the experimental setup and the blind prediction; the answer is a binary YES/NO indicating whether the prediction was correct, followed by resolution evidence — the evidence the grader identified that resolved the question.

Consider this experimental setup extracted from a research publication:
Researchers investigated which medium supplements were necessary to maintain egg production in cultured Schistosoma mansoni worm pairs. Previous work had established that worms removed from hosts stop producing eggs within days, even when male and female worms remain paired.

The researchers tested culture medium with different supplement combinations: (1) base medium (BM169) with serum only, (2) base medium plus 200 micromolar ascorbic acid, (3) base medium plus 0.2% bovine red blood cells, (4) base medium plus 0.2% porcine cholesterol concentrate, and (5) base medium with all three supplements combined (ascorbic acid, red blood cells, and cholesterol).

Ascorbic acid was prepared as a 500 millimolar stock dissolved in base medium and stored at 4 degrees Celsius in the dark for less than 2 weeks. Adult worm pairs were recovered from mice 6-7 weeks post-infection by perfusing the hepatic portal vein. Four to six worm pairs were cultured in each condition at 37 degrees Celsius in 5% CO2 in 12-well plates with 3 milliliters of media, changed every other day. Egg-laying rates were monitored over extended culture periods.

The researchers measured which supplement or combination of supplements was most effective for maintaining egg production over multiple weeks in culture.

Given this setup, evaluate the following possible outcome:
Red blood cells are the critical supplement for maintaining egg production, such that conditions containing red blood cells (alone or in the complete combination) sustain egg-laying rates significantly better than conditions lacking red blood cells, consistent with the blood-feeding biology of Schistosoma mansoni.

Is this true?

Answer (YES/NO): NO